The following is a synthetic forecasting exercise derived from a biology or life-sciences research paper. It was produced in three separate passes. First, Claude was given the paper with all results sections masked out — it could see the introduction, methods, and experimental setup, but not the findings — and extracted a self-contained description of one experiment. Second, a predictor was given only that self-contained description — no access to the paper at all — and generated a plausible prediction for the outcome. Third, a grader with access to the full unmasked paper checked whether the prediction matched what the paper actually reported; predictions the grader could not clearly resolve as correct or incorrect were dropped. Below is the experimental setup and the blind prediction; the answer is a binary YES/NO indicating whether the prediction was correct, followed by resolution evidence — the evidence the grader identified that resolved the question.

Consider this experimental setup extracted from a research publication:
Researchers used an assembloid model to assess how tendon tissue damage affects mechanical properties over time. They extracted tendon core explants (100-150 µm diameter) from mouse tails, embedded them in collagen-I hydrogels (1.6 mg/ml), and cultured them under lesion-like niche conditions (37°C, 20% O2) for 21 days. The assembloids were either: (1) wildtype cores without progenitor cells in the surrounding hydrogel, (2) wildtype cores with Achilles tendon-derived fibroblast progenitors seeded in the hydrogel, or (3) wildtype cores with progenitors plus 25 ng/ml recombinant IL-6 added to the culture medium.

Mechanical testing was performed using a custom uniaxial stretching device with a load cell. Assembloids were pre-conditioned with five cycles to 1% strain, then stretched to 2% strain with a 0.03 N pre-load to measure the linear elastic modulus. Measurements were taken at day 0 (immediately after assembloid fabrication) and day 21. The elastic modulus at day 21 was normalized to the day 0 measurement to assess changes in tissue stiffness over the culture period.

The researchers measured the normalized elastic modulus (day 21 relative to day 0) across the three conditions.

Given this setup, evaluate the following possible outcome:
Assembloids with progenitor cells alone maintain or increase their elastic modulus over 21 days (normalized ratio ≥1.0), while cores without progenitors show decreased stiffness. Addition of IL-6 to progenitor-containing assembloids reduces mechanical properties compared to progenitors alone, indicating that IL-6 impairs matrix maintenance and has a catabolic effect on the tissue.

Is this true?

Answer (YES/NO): NO